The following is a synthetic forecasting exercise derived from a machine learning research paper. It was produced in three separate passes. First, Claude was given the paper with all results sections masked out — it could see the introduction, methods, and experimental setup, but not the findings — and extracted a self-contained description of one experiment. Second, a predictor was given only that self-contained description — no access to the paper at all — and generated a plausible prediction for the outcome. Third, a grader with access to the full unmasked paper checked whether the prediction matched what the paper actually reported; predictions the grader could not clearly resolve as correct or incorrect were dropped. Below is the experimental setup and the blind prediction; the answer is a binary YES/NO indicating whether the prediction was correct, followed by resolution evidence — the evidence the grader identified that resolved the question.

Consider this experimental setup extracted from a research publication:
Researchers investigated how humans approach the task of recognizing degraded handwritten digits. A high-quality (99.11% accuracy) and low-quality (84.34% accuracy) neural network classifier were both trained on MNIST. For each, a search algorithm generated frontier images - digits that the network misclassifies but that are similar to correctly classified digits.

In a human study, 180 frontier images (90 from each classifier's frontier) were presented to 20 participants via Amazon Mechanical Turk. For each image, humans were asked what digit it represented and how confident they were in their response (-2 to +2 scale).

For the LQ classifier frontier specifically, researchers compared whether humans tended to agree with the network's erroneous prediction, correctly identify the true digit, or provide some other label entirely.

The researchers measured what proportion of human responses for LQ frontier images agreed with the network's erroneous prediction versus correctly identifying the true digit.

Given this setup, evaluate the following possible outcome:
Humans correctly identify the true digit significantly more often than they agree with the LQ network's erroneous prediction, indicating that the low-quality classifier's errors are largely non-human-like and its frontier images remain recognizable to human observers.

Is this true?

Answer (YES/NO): YES